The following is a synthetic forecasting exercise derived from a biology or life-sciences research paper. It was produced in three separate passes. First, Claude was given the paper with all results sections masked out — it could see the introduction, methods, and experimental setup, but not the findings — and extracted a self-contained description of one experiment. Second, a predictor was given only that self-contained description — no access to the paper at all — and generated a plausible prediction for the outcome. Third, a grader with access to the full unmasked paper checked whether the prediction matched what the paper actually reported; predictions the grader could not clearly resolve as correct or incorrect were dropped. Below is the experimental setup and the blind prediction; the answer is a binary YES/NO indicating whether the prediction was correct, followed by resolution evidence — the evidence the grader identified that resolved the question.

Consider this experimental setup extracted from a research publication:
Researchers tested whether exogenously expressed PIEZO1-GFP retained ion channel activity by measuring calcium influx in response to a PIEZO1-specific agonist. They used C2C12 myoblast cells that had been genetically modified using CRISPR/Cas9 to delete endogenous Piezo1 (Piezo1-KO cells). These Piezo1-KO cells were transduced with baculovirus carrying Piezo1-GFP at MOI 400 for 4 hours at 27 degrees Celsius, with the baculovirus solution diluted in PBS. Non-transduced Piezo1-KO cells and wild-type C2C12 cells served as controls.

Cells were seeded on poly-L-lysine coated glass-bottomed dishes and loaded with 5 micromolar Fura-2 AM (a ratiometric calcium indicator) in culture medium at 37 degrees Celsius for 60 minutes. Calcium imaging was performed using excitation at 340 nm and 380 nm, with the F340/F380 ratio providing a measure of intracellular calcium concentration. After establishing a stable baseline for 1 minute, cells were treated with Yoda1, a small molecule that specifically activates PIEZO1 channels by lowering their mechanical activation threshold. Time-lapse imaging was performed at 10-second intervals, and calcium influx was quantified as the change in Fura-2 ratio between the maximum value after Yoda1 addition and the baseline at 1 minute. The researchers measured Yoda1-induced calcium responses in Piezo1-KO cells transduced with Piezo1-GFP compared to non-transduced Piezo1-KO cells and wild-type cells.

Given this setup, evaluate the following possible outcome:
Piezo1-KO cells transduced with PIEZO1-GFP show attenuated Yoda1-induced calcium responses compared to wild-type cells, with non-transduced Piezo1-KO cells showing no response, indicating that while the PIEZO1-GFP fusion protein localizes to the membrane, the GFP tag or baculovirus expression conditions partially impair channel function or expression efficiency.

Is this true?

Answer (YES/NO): NO